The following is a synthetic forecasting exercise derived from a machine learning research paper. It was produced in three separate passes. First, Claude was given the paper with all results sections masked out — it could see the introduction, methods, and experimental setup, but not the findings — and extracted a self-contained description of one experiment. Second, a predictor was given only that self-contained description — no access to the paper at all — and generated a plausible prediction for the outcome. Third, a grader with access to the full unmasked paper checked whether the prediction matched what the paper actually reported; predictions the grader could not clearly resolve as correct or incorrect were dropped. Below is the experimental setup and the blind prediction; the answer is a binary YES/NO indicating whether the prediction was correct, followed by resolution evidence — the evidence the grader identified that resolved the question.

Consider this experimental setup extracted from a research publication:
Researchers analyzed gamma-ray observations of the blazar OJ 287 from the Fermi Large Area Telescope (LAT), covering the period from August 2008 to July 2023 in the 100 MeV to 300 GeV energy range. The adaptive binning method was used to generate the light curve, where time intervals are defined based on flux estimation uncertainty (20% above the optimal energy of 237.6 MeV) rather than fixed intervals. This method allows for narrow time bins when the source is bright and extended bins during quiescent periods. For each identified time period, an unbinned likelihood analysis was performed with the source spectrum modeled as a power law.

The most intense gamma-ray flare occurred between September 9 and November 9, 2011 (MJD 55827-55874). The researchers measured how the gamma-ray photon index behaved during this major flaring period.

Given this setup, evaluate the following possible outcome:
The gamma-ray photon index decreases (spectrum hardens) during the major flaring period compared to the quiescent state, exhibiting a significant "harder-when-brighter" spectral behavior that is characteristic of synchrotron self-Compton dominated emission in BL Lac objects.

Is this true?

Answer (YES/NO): NO